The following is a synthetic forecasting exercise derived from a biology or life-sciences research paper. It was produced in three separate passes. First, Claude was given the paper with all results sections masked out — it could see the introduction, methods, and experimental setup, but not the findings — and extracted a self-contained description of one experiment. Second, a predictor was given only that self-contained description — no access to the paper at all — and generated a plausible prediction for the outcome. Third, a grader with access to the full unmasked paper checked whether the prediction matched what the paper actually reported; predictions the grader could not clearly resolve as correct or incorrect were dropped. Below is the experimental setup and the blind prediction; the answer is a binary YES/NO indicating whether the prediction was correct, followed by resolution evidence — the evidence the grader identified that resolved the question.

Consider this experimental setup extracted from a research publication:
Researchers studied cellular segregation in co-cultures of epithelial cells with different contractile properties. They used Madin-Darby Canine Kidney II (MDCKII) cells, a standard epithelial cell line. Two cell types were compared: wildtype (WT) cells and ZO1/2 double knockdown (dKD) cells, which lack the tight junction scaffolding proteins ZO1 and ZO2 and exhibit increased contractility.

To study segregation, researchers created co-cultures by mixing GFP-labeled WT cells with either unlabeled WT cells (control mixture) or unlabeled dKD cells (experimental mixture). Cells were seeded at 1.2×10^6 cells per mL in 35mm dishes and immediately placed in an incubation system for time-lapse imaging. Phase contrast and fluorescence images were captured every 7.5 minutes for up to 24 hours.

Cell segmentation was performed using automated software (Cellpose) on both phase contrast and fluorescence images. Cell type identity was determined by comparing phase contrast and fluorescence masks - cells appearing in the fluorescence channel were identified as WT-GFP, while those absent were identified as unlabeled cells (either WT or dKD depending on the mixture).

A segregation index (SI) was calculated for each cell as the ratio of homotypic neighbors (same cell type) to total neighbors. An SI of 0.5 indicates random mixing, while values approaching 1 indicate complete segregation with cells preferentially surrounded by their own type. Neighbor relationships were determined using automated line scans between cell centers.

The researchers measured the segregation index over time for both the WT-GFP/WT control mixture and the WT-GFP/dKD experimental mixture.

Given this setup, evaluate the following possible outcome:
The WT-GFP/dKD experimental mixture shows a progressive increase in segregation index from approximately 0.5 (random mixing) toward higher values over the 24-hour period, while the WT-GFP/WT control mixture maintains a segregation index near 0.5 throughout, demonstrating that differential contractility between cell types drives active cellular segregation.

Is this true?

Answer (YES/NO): NO